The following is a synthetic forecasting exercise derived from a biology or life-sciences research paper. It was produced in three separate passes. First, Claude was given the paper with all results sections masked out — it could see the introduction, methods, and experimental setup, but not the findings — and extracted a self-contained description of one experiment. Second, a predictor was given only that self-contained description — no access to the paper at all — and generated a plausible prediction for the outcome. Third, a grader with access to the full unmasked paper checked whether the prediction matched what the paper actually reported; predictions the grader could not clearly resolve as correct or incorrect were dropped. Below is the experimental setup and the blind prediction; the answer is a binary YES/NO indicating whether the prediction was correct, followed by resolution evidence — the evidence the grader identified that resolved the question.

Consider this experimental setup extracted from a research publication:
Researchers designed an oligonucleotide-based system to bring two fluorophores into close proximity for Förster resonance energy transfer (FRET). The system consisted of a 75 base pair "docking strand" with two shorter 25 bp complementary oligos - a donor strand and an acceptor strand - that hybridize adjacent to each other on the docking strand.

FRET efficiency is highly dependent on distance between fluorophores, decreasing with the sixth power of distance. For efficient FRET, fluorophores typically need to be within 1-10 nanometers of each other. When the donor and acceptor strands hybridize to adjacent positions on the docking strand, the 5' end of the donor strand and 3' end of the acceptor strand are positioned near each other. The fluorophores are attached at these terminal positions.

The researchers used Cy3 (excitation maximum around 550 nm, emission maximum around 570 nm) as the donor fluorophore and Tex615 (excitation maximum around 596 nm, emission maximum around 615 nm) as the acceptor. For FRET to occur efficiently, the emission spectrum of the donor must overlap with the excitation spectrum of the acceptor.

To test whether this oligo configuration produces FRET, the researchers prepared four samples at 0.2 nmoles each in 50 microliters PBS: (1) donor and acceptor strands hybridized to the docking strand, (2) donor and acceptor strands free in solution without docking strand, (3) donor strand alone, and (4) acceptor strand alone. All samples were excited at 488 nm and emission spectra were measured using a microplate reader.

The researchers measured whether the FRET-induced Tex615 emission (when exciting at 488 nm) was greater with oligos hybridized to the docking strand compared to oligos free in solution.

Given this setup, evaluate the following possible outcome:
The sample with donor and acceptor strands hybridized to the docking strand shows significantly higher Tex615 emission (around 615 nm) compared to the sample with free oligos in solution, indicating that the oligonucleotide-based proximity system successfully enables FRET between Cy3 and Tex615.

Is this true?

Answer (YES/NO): YES